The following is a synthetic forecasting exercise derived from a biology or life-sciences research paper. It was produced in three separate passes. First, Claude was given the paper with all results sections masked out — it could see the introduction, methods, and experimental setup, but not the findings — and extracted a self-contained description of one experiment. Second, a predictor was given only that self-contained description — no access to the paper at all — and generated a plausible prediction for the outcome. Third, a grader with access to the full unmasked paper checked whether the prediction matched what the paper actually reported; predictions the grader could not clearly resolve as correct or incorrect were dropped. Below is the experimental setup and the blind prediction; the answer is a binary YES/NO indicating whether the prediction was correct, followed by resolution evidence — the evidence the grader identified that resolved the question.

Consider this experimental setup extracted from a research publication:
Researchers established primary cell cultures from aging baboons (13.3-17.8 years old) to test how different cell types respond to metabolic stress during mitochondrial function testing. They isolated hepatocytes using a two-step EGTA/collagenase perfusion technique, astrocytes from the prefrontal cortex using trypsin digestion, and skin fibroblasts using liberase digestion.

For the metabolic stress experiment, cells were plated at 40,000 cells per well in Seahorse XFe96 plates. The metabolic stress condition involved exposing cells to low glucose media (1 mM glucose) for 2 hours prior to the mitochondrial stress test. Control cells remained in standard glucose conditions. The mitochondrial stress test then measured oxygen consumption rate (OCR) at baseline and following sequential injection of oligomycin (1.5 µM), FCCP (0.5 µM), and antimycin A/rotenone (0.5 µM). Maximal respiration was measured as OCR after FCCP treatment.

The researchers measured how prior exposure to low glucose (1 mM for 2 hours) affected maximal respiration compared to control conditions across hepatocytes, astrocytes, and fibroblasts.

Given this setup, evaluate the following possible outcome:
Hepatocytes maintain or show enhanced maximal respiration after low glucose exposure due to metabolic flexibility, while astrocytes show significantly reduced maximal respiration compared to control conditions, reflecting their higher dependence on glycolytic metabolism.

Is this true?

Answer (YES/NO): YES